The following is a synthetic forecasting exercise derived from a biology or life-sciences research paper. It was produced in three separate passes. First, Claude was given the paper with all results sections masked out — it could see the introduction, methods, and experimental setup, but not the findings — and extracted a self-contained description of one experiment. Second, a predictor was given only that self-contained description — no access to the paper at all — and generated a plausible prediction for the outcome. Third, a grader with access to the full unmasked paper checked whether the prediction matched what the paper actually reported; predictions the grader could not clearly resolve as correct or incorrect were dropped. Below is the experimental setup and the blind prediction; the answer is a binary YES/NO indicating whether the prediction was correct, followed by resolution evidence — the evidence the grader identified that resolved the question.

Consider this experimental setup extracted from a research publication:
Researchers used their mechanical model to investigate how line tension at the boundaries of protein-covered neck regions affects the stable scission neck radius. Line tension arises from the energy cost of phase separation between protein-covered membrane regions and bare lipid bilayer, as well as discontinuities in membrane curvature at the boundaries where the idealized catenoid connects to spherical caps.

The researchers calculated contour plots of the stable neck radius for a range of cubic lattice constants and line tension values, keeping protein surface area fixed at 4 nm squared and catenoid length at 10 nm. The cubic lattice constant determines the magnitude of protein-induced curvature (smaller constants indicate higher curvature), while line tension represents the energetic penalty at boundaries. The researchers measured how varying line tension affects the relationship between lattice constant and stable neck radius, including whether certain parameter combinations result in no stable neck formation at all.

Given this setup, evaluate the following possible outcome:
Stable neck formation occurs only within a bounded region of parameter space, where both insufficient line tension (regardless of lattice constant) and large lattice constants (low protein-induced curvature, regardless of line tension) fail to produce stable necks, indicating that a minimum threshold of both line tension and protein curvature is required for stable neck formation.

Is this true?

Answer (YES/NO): NO